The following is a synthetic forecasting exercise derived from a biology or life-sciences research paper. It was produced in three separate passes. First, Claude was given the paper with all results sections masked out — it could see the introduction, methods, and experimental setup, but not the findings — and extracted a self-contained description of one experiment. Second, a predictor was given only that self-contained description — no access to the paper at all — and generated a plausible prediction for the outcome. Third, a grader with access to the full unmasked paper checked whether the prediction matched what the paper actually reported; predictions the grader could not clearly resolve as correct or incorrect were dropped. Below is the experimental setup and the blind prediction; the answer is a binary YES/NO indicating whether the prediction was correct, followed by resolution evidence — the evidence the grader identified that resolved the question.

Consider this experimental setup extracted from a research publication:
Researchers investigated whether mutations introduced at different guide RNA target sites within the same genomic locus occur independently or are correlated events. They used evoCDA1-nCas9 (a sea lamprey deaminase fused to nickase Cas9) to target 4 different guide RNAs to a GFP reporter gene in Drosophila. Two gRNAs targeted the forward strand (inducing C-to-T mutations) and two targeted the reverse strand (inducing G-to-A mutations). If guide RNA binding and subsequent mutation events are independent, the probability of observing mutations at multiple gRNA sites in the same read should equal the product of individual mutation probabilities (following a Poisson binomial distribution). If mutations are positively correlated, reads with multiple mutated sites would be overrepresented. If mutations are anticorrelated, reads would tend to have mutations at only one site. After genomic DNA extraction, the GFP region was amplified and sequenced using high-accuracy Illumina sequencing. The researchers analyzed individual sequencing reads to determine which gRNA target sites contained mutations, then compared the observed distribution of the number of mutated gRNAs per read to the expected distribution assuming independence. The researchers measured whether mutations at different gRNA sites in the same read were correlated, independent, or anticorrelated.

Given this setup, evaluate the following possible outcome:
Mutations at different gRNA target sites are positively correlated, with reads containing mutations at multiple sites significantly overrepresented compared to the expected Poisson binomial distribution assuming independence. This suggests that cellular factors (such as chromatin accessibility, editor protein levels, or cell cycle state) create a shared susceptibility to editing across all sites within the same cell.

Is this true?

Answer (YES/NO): NO